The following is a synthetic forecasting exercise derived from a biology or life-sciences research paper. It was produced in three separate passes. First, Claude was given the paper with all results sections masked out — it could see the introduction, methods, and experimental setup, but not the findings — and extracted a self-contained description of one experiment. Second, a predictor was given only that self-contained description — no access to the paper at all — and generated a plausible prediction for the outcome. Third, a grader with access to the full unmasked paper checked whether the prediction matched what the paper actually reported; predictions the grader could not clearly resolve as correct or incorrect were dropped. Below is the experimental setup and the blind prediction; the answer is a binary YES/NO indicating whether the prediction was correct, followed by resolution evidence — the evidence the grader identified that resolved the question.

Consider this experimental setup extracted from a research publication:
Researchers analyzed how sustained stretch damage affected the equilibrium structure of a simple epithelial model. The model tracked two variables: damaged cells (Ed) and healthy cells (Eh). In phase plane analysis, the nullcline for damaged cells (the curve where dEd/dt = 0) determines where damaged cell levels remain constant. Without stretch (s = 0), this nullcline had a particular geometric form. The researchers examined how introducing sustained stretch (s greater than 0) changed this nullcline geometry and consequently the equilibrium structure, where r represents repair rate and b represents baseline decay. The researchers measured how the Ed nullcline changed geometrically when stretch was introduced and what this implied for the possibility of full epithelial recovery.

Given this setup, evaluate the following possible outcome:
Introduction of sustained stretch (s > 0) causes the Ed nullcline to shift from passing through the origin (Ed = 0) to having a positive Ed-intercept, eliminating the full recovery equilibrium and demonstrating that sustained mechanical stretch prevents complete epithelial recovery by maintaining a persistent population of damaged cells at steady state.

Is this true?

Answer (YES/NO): NO